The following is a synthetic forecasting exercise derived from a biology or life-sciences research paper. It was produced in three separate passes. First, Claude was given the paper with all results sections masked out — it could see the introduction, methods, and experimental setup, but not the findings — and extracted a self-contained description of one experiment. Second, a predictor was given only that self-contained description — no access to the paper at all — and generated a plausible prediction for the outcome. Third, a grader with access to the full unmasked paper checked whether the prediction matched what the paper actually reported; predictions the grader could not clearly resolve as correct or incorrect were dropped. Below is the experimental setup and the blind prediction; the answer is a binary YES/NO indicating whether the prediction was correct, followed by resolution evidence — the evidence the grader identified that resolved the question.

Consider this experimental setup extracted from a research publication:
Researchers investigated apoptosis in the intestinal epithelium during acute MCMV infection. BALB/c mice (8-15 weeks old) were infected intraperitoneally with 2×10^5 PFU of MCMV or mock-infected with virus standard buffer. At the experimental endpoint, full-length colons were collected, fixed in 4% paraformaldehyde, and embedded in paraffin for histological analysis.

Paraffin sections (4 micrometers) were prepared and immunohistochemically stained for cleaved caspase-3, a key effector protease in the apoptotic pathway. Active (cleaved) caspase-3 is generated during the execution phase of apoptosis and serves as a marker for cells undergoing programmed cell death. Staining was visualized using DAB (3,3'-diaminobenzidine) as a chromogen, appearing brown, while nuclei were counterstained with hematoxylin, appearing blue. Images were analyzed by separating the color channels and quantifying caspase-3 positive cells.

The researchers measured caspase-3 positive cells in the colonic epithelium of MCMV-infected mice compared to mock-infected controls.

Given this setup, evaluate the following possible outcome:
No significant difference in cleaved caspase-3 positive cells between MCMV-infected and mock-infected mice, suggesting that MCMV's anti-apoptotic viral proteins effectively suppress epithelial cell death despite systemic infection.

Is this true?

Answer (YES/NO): NO